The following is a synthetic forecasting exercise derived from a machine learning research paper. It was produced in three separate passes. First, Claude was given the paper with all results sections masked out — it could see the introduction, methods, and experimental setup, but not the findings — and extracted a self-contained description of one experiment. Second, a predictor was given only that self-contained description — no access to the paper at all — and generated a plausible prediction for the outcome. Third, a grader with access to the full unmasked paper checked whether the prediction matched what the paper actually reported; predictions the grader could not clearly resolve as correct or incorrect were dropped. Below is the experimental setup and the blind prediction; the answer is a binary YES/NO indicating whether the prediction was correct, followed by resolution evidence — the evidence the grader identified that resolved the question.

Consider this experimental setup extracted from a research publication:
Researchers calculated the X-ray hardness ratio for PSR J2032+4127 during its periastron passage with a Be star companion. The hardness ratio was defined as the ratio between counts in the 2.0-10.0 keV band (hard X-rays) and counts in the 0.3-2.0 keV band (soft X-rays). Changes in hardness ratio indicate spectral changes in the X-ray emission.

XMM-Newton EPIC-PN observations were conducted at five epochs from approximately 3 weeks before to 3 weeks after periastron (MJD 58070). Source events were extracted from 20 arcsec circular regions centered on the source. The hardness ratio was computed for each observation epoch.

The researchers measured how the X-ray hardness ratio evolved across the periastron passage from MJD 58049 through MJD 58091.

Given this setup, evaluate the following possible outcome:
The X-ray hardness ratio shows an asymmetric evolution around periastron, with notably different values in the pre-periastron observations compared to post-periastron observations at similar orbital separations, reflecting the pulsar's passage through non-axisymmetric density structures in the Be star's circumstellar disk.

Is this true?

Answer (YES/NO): NO